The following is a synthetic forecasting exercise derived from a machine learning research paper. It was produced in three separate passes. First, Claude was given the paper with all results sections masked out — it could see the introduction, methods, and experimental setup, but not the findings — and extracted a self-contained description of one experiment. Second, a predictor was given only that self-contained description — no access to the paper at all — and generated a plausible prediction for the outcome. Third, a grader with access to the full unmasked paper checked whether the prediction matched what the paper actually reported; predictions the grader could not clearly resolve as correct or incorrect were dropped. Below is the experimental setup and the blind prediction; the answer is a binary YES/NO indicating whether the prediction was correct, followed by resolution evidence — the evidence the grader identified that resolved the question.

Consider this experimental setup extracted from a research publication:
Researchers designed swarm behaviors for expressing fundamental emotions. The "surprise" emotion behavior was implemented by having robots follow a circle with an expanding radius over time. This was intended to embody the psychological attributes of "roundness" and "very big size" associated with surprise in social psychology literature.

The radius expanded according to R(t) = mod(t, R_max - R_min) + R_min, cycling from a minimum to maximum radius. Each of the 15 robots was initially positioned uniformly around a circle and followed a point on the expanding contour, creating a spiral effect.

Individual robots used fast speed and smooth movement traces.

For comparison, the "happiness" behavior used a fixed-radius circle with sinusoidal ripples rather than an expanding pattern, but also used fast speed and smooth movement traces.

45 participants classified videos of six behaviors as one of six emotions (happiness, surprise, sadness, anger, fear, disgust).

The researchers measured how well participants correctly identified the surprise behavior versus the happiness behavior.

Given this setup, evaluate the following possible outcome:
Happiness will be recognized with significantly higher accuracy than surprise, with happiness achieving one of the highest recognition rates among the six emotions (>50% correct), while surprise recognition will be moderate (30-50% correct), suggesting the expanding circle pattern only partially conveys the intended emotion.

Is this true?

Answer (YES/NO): NO